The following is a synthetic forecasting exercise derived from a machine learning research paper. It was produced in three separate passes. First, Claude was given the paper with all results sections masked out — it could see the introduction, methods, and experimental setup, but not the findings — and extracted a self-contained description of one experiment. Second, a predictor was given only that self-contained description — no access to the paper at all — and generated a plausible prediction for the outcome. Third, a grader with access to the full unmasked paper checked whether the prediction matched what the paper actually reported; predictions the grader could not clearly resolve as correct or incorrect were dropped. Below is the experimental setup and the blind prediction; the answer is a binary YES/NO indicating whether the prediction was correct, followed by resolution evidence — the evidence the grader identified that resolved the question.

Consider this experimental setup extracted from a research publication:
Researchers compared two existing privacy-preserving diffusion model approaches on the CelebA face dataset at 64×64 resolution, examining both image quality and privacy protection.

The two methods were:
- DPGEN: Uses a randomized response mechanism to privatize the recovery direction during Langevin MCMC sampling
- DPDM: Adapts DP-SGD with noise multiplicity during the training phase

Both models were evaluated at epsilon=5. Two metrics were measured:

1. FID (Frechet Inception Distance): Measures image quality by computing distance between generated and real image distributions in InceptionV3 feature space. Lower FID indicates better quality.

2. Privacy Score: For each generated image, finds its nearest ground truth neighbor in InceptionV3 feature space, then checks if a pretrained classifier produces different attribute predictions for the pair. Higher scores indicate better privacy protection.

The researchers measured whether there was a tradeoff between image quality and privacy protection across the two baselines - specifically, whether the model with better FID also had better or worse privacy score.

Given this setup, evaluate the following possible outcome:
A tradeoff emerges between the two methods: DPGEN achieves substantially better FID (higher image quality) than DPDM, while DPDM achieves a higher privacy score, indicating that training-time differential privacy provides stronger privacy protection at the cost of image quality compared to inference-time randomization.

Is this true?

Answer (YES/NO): YES